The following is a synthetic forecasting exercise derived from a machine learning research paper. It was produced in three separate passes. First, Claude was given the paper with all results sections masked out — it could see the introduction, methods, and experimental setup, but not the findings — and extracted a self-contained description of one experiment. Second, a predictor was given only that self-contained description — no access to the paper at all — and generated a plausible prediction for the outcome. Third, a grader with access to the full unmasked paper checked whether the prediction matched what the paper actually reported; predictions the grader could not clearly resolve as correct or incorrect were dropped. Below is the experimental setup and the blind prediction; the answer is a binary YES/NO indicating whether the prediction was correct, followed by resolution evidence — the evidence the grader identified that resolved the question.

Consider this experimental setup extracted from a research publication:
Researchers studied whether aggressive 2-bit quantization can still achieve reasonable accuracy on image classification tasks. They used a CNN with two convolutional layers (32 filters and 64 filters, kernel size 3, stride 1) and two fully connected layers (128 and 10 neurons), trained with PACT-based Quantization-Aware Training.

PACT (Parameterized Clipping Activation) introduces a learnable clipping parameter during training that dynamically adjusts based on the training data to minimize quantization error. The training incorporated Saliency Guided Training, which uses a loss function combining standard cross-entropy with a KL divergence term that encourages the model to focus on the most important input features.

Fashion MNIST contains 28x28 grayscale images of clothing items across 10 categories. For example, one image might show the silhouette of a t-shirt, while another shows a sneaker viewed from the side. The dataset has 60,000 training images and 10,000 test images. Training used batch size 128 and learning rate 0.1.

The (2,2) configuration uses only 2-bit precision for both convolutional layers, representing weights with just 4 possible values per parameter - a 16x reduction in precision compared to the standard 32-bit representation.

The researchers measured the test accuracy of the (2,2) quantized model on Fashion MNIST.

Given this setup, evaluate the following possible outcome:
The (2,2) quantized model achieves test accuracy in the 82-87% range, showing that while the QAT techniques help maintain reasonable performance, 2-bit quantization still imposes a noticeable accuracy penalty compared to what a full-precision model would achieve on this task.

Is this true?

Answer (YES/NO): YES